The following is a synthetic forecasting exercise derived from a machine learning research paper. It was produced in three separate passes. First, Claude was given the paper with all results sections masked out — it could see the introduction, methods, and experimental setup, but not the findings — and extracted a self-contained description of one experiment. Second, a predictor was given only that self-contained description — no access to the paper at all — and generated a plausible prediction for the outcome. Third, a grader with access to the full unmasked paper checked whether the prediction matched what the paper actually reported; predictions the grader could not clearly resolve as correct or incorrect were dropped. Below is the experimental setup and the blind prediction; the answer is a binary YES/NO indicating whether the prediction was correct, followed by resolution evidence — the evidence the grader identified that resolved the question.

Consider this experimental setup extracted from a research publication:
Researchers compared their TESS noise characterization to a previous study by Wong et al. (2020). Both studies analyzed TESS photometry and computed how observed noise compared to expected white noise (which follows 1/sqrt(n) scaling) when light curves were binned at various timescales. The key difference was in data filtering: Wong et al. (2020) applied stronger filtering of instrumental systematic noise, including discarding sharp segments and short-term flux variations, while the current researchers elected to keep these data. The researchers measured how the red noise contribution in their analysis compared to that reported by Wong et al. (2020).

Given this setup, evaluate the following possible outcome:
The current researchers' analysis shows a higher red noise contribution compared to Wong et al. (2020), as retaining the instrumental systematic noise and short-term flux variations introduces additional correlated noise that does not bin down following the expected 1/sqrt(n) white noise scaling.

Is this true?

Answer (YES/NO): YES